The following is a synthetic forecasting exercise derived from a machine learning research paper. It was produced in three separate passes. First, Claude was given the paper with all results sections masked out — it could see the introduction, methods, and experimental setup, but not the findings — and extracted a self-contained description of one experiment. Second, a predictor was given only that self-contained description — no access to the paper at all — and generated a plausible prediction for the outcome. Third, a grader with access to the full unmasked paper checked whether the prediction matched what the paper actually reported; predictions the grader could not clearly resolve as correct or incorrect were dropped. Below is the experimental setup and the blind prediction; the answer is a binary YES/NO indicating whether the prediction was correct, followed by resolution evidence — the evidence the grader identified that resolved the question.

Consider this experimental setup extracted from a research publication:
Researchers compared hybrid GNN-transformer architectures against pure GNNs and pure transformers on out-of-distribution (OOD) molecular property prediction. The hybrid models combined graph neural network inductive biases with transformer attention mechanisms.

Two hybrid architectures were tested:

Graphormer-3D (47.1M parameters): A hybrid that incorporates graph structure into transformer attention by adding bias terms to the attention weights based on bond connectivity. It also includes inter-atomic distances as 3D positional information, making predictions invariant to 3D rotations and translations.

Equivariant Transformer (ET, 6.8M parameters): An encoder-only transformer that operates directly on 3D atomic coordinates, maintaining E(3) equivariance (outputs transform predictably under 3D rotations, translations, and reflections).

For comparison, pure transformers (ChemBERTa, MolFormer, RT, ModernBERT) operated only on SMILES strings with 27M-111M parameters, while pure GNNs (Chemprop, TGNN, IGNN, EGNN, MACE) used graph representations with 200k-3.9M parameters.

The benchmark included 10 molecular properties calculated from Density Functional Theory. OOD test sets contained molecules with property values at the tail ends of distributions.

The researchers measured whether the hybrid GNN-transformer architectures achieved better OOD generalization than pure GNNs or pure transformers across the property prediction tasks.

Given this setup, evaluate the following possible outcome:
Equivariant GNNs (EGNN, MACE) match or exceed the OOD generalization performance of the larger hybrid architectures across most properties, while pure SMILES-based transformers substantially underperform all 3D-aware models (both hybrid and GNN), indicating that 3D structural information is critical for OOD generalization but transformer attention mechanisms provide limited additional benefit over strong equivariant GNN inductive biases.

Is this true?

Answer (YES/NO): YES